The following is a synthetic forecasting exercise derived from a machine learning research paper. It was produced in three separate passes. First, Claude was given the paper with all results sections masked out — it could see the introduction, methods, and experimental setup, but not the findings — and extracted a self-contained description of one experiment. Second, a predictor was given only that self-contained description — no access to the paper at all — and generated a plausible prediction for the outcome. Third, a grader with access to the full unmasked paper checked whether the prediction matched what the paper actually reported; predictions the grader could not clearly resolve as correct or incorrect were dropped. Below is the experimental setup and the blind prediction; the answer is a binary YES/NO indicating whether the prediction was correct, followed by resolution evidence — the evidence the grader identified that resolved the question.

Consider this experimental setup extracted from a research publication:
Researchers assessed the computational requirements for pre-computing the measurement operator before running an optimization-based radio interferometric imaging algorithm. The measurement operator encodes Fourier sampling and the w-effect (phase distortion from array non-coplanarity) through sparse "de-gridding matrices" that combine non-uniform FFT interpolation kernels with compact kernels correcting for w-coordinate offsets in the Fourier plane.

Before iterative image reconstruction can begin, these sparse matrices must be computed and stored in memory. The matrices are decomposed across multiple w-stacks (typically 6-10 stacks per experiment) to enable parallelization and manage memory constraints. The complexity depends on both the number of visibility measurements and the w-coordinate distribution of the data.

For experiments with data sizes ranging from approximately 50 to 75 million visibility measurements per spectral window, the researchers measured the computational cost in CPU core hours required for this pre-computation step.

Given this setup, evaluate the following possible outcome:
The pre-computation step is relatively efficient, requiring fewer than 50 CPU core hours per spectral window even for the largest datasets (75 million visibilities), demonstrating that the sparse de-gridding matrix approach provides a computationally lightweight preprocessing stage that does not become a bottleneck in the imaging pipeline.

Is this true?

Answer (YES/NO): NO